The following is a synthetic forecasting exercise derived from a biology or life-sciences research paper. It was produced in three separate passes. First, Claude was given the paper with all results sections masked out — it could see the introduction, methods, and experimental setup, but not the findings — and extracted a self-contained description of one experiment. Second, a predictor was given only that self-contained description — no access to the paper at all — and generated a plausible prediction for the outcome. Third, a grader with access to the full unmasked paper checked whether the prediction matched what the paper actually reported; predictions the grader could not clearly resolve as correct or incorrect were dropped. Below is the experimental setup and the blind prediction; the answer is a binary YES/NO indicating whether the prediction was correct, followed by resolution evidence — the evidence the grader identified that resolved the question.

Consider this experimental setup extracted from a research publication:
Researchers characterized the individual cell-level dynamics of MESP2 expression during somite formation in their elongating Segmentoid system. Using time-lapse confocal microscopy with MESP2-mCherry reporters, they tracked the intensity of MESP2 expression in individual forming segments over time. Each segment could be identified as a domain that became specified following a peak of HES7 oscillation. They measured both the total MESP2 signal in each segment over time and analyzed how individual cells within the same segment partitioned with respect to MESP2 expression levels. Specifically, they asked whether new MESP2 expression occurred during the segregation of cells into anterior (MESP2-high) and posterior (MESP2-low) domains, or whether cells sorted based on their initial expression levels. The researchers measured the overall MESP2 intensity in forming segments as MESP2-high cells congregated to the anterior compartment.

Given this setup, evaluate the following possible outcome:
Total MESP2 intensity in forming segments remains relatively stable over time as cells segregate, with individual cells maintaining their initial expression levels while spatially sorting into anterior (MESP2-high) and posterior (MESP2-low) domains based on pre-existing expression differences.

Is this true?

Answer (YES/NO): YES